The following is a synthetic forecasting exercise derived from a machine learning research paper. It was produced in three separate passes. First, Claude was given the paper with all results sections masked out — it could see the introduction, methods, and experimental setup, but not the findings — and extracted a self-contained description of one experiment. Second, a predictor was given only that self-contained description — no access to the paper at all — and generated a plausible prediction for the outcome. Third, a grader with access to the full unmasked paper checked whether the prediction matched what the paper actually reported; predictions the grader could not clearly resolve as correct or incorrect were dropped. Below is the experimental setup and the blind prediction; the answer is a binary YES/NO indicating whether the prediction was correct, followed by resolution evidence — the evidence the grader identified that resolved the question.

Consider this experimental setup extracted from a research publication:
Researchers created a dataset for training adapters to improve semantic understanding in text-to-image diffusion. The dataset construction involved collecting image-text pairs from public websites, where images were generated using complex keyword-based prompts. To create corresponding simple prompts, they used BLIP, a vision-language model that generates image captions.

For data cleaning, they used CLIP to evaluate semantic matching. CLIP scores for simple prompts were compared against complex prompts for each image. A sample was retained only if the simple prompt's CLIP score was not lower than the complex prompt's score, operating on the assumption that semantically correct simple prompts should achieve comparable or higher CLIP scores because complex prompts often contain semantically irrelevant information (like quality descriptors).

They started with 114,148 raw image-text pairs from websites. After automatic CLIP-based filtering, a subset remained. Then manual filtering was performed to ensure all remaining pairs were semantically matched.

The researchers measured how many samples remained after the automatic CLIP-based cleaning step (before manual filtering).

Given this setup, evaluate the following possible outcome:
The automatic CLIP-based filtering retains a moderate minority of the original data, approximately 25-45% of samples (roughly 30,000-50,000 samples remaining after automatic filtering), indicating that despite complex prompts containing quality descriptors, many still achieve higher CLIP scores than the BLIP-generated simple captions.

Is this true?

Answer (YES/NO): NO